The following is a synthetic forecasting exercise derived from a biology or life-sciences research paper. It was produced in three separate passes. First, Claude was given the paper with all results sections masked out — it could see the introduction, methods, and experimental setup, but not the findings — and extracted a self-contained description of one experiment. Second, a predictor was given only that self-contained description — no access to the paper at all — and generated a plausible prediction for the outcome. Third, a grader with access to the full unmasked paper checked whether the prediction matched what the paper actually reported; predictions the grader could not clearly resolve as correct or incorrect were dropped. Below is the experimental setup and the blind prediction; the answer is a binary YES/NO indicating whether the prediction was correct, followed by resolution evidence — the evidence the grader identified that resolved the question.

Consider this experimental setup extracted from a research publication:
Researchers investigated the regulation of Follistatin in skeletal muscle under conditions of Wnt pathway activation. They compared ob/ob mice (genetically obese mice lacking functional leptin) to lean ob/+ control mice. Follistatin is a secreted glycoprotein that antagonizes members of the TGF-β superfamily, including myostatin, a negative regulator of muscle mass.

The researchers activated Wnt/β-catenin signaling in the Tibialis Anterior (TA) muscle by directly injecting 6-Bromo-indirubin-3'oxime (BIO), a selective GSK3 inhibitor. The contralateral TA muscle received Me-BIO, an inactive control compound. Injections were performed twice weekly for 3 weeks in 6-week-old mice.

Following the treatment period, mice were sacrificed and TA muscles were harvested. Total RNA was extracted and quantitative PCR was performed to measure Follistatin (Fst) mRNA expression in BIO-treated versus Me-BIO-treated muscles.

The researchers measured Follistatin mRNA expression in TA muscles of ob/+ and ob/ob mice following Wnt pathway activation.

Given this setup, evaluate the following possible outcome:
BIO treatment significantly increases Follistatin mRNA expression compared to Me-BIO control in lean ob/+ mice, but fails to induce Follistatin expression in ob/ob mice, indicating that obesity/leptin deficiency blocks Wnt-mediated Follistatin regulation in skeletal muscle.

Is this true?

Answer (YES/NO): NO